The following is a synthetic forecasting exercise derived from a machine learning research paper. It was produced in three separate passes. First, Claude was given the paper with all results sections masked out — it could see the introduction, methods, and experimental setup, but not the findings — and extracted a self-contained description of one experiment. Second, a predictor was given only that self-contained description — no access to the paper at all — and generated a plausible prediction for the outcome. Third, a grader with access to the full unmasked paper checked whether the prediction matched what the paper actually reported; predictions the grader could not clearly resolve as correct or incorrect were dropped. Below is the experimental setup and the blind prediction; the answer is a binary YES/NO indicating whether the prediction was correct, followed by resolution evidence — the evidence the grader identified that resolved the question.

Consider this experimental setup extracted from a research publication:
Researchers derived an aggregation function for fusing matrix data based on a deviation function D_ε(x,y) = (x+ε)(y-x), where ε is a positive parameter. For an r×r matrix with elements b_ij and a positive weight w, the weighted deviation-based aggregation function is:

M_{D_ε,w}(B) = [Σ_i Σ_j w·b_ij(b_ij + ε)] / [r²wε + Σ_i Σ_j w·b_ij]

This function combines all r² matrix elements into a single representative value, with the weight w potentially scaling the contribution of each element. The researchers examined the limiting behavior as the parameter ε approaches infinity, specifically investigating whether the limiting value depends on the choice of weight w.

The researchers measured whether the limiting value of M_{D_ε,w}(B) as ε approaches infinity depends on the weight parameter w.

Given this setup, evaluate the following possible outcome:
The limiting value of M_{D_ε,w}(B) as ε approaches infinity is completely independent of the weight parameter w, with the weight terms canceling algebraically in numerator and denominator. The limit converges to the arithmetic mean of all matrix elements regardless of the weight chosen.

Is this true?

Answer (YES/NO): YES